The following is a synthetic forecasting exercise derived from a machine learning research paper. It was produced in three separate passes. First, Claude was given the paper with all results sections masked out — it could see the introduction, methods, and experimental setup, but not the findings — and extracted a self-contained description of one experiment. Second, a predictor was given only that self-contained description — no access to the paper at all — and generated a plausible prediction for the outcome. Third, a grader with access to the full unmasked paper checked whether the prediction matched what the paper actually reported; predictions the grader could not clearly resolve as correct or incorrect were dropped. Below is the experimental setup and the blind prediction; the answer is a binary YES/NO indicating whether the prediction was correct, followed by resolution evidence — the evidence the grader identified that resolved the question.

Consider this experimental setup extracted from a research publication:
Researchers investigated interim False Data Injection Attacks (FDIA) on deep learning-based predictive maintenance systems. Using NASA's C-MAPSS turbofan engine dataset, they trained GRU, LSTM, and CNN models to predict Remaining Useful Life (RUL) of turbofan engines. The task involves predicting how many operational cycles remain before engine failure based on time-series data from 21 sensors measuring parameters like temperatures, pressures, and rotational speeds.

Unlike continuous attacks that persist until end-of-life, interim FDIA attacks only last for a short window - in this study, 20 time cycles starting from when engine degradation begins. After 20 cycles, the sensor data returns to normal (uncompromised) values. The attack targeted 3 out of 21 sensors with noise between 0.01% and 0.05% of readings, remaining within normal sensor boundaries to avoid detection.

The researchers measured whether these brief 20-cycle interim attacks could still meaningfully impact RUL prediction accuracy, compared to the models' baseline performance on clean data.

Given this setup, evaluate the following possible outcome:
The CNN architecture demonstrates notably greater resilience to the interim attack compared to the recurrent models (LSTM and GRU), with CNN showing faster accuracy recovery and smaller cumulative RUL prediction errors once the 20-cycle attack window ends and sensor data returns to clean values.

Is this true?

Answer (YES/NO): NO